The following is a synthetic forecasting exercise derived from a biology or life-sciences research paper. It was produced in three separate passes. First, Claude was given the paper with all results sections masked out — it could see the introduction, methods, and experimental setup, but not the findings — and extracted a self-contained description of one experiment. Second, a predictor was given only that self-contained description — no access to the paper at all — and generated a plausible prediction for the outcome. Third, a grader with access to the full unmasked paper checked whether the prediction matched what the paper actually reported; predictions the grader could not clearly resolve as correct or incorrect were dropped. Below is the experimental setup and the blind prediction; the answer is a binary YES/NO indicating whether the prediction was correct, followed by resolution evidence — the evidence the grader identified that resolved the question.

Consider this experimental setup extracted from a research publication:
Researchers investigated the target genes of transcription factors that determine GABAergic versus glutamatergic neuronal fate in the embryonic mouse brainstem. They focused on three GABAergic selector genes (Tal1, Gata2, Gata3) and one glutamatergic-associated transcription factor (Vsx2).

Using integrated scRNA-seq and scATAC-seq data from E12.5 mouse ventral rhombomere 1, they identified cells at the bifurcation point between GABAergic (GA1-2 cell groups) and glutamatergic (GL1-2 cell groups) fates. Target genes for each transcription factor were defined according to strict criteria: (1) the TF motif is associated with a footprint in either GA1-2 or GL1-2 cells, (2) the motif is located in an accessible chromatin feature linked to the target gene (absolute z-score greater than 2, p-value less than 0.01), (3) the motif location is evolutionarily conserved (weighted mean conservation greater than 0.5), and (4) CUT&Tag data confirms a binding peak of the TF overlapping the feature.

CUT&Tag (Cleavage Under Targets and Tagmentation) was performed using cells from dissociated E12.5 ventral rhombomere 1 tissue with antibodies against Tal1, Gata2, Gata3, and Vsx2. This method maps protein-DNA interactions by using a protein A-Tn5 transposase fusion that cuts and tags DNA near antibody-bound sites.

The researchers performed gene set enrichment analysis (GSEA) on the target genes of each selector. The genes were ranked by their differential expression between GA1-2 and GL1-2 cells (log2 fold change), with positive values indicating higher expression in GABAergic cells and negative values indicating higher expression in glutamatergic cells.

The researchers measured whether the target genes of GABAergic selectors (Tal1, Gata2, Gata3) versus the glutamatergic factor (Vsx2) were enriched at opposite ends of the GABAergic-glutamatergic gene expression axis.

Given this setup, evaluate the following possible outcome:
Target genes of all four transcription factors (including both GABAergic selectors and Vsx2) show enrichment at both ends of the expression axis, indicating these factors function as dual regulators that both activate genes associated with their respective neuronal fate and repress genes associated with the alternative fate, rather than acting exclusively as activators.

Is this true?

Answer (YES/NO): NO